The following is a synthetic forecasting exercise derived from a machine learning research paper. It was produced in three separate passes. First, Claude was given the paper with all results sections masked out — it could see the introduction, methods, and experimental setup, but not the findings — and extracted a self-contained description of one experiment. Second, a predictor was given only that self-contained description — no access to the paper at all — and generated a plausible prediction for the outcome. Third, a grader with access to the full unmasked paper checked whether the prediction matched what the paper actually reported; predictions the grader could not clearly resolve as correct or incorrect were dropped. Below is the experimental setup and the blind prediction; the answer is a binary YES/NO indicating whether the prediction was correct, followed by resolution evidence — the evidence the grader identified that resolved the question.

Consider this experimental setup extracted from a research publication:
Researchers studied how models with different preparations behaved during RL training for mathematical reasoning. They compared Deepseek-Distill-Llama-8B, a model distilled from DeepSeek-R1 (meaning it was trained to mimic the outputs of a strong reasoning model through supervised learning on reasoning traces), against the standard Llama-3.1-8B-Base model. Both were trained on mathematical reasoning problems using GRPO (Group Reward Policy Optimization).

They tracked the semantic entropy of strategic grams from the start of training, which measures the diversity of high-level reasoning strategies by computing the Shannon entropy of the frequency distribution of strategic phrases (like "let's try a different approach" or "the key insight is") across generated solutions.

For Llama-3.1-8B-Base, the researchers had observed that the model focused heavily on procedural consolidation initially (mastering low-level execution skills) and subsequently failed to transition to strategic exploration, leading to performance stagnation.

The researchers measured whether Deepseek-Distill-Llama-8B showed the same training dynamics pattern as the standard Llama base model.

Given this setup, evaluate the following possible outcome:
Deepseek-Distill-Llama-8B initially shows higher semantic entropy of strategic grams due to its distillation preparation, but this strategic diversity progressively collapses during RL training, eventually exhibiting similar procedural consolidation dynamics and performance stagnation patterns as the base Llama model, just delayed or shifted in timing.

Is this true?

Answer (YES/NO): NO